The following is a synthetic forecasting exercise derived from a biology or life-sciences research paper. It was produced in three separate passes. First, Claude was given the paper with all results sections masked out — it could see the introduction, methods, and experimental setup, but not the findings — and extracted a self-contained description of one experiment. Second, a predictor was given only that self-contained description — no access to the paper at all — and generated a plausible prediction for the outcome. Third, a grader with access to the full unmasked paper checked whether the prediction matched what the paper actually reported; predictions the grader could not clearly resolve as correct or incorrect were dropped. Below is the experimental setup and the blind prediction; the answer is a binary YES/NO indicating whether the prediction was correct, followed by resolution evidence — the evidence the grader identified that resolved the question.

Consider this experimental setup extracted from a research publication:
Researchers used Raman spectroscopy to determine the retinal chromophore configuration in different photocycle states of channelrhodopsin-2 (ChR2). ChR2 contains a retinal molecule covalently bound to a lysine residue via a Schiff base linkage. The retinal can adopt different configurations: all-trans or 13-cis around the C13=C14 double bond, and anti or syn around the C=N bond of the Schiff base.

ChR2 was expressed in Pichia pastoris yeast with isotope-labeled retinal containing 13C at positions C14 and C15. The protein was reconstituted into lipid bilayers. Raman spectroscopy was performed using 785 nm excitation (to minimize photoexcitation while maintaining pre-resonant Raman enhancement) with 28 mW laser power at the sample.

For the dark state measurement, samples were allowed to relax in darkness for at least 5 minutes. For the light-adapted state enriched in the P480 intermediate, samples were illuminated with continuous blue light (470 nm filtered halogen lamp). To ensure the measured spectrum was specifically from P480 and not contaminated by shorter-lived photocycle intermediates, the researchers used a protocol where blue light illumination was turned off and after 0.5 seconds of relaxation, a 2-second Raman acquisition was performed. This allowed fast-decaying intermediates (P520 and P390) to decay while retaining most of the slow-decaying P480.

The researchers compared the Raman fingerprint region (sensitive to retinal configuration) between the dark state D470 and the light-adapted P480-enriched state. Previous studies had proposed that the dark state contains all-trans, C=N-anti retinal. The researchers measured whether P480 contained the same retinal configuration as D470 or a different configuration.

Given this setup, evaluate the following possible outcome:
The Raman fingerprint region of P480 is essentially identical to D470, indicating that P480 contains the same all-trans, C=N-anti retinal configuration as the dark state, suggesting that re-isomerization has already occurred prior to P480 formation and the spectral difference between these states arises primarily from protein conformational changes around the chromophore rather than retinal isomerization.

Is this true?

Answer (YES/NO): NO